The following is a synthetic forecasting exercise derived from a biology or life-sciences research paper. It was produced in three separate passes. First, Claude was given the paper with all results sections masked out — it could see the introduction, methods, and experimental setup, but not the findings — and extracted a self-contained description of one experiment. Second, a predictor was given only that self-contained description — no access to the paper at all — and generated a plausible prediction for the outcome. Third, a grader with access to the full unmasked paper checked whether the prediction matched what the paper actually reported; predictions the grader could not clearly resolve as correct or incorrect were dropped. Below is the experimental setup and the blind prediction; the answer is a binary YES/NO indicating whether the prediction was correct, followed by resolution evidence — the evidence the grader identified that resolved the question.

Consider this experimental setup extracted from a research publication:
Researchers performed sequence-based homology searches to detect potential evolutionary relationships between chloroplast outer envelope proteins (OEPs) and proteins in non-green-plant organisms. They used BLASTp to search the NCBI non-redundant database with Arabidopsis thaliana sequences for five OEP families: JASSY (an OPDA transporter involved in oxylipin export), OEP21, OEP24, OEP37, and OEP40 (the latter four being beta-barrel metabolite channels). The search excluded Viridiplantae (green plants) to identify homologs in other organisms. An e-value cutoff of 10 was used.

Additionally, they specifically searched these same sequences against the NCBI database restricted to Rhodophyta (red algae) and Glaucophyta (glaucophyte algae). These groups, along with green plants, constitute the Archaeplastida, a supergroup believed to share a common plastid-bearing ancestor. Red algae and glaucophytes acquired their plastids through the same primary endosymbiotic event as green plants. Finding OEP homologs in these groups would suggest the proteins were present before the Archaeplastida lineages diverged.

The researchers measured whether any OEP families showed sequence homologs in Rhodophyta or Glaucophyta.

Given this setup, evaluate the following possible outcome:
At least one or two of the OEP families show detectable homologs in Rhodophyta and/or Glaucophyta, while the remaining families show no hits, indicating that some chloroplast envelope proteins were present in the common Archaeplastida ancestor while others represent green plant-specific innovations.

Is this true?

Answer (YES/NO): YES